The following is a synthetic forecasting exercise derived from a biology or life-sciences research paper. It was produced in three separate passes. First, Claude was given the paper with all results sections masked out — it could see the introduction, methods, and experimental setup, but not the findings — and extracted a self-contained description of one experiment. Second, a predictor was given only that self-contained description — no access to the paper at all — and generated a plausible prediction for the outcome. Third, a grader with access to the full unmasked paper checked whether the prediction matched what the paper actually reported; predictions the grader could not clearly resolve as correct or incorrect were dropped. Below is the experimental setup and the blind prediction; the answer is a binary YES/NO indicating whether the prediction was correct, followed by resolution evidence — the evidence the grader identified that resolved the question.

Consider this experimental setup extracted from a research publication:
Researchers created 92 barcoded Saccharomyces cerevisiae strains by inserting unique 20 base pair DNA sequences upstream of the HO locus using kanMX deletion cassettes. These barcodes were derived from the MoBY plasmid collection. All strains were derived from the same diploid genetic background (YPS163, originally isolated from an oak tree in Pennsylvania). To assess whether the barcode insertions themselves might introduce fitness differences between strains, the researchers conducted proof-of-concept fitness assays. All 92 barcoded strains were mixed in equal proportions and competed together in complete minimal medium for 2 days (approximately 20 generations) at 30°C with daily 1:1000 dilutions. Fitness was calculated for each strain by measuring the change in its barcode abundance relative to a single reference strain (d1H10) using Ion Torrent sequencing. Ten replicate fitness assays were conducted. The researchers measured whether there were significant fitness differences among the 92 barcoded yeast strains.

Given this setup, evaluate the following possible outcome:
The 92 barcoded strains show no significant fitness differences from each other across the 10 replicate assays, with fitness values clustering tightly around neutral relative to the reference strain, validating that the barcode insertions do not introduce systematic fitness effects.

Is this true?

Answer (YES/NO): NO